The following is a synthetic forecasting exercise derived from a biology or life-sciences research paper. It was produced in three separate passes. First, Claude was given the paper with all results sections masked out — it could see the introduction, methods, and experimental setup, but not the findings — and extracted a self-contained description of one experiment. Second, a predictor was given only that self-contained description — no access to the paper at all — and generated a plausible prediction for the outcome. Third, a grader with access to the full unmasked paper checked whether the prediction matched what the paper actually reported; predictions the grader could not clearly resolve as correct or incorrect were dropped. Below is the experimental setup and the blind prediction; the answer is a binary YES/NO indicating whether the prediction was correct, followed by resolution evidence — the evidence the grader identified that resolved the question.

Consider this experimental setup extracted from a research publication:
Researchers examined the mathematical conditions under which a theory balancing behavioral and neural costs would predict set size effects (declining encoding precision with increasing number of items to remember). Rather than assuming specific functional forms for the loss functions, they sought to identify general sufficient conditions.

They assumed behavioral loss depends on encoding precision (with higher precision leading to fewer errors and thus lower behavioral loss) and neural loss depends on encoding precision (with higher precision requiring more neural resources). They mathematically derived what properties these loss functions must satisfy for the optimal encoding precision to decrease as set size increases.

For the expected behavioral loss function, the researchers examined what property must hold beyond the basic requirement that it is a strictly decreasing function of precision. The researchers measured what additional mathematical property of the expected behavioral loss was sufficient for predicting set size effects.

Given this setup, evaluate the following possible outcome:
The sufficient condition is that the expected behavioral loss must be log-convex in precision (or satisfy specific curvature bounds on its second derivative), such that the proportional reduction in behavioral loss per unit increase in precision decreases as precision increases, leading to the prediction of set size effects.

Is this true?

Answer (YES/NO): NO